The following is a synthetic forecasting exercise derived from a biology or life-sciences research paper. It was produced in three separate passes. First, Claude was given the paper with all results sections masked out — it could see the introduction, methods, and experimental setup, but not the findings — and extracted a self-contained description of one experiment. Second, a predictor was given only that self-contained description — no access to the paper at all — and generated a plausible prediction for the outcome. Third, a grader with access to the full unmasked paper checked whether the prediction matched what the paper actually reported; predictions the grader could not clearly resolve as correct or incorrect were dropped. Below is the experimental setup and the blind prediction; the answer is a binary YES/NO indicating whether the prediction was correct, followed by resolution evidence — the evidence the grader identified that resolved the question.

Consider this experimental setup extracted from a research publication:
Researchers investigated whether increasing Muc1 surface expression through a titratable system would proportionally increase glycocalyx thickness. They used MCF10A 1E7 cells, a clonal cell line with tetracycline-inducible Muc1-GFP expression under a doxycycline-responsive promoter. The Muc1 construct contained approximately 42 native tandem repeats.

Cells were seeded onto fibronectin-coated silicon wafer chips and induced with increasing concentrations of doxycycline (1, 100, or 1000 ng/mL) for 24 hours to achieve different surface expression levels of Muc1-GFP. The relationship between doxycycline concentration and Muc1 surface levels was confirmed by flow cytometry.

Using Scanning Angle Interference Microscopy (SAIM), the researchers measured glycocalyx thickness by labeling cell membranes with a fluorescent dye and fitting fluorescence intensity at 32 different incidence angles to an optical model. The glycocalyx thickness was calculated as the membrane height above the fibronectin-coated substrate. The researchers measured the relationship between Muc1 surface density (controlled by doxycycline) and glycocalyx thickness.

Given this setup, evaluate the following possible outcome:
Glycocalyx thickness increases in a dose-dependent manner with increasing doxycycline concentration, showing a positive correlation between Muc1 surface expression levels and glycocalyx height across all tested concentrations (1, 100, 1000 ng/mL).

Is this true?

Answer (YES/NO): YES